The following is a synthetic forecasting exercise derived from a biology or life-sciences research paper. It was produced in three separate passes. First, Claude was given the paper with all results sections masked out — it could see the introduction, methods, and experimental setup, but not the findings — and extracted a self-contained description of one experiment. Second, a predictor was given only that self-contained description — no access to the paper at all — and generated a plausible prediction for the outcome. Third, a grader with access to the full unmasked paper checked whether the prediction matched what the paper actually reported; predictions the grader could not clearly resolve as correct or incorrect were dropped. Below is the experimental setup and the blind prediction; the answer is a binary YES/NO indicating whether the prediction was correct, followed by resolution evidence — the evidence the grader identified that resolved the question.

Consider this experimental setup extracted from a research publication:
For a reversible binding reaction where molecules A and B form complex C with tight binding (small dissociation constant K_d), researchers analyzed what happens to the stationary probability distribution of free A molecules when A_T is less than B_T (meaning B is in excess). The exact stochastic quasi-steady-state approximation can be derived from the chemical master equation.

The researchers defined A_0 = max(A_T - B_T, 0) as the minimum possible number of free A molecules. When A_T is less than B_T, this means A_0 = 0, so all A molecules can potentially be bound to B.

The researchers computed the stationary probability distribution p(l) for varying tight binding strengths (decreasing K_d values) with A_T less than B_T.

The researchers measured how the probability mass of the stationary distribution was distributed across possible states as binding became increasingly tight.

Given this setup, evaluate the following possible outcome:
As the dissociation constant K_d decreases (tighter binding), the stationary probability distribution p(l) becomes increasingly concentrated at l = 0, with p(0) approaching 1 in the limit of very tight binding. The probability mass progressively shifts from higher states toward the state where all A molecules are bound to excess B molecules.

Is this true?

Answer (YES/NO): YES